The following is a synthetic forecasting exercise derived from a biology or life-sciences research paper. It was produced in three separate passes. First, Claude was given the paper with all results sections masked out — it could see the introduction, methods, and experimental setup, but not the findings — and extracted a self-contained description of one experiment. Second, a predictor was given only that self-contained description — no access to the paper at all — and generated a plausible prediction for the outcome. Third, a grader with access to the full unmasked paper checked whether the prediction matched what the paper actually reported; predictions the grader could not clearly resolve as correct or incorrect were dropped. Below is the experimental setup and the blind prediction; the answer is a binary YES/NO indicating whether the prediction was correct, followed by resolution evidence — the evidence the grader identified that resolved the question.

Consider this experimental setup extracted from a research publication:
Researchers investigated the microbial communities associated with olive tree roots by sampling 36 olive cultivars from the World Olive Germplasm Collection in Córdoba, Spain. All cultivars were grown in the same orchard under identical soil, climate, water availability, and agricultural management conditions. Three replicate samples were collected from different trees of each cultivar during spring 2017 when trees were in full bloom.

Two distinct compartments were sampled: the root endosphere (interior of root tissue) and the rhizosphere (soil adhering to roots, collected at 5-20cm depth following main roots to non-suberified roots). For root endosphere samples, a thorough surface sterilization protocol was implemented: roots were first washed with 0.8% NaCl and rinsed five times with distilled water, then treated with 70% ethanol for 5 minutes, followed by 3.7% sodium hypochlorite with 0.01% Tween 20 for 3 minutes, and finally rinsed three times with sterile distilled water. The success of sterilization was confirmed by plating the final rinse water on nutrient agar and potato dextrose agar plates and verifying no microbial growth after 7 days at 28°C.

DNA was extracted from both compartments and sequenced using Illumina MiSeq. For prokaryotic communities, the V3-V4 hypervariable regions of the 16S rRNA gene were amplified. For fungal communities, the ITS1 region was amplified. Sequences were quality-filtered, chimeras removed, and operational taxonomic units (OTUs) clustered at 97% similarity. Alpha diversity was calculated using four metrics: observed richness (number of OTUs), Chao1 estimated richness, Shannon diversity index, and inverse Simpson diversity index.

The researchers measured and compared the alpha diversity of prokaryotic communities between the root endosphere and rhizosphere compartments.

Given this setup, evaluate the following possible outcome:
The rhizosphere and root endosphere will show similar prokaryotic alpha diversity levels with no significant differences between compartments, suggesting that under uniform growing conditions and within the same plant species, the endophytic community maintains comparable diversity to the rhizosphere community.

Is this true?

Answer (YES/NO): NO